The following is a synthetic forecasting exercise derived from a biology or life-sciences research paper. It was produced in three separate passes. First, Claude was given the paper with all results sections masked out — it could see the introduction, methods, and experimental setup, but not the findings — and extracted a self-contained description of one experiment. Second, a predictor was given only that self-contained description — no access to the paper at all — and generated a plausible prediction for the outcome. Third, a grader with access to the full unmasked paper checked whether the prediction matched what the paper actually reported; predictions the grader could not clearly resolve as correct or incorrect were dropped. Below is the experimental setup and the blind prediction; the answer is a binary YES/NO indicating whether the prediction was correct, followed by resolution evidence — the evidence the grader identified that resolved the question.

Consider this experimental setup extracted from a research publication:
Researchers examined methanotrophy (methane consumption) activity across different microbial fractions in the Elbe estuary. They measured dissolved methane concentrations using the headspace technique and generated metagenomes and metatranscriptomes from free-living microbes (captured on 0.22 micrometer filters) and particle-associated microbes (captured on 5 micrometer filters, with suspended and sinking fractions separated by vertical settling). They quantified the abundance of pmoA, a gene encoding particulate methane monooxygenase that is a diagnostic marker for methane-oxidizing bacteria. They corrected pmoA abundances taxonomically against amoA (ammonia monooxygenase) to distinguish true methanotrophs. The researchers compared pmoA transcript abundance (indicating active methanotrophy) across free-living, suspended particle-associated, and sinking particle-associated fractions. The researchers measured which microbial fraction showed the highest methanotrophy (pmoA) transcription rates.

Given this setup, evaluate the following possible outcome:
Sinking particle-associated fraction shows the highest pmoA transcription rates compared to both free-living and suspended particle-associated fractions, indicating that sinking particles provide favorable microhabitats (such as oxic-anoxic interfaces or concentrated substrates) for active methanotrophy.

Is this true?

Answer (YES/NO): NO